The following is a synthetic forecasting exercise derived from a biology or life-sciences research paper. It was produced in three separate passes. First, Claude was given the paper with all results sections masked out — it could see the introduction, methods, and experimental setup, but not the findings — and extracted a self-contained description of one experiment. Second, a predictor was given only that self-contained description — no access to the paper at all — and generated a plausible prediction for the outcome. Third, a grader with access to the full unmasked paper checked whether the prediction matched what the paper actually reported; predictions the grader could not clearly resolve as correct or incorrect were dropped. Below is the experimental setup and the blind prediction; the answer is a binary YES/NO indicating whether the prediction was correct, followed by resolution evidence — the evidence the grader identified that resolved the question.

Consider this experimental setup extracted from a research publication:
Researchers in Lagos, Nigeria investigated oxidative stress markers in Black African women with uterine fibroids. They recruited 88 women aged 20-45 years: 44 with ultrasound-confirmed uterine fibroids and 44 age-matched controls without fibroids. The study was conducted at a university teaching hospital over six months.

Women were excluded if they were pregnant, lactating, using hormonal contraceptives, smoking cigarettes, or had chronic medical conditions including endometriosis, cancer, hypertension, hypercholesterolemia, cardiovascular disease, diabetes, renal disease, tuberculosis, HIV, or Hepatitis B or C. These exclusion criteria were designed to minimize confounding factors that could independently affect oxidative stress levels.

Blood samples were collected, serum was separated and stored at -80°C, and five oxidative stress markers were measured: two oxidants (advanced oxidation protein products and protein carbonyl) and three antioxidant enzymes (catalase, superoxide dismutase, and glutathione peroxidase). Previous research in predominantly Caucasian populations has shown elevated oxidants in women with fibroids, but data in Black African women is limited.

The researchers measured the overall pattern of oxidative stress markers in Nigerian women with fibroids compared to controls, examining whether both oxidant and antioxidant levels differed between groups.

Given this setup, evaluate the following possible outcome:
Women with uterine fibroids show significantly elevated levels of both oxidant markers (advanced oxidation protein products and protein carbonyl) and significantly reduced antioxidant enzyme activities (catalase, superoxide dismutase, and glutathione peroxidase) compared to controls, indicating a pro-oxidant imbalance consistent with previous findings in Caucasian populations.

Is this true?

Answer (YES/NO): YES